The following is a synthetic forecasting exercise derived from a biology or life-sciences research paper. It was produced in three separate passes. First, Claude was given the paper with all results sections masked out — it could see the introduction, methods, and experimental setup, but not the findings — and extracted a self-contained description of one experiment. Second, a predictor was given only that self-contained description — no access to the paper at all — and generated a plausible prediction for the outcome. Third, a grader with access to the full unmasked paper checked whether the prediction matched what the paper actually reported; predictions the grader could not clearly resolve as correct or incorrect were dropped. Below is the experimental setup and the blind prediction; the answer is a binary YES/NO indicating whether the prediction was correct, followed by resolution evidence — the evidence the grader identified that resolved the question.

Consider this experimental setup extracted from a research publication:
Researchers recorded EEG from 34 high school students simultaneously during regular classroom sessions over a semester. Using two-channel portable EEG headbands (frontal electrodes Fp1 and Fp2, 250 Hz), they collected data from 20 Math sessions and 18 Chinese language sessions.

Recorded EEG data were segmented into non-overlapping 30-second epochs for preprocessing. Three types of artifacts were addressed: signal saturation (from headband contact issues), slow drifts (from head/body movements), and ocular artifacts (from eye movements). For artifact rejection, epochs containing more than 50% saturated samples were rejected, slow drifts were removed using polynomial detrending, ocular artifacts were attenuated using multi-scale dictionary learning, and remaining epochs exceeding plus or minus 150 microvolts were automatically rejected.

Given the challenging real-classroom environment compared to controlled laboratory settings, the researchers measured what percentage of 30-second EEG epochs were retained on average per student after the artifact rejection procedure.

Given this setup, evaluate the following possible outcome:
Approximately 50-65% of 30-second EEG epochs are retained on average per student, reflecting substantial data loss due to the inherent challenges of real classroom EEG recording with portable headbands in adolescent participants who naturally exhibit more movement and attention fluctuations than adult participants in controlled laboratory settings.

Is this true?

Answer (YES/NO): YES